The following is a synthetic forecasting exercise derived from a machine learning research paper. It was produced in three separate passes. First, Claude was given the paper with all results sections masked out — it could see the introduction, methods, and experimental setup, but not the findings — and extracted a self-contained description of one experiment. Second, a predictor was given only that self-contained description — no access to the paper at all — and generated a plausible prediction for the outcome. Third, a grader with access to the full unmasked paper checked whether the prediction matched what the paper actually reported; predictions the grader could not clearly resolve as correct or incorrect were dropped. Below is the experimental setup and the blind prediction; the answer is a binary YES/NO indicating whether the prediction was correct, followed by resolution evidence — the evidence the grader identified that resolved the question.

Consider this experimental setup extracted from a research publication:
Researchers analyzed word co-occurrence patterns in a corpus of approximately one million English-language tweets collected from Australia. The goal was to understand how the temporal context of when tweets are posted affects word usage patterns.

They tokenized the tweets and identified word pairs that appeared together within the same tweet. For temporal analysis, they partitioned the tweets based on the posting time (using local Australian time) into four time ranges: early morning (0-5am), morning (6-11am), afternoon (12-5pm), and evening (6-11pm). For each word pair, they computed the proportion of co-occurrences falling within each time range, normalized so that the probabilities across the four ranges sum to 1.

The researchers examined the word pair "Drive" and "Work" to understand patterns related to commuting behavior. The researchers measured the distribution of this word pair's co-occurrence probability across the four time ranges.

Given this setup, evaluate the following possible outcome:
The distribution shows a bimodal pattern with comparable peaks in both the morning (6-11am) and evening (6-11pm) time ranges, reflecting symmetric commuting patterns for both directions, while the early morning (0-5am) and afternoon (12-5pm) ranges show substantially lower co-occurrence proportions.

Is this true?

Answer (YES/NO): NO